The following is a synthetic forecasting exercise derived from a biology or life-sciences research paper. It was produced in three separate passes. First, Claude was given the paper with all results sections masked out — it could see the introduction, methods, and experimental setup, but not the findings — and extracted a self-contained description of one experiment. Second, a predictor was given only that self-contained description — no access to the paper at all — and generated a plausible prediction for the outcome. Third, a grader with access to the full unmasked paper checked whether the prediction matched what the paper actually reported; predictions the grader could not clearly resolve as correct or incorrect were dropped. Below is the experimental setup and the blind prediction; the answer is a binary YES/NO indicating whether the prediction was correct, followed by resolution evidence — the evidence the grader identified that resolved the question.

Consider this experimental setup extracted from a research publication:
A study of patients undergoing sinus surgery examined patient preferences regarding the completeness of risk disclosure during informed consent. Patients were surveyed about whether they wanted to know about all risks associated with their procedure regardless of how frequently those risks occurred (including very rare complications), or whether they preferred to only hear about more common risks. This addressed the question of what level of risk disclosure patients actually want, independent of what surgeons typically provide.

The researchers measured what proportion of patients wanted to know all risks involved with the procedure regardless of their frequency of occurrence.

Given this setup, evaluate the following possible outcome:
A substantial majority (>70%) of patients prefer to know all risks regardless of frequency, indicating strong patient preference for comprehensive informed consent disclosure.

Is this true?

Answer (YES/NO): YES